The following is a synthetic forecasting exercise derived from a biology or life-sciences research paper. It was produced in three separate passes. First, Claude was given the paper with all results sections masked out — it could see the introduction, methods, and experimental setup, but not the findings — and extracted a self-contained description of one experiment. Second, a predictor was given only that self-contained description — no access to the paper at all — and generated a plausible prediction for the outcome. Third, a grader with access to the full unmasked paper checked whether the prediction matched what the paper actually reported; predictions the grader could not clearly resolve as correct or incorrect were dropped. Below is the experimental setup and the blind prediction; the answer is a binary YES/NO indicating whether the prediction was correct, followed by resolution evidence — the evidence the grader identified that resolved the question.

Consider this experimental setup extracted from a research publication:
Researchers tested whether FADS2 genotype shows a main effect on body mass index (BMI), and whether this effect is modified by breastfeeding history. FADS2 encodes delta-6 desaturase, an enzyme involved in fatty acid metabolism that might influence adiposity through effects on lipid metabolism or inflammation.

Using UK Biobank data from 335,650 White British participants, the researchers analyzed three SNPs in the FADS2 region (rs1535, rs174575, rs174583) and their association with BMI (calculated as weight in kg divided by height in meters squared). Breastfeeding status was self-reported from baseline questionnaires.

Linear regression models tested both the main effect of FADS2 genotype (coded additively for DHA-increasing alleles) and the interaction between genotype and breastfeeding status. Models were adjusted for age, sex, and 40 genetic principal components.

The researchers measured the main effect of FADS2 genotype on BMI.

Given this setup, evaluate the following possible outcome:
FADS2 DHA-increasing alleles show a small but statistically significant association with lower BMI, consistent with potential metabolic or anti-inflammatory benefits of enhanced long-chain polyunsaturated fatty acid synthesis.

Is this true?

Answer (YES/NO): YES